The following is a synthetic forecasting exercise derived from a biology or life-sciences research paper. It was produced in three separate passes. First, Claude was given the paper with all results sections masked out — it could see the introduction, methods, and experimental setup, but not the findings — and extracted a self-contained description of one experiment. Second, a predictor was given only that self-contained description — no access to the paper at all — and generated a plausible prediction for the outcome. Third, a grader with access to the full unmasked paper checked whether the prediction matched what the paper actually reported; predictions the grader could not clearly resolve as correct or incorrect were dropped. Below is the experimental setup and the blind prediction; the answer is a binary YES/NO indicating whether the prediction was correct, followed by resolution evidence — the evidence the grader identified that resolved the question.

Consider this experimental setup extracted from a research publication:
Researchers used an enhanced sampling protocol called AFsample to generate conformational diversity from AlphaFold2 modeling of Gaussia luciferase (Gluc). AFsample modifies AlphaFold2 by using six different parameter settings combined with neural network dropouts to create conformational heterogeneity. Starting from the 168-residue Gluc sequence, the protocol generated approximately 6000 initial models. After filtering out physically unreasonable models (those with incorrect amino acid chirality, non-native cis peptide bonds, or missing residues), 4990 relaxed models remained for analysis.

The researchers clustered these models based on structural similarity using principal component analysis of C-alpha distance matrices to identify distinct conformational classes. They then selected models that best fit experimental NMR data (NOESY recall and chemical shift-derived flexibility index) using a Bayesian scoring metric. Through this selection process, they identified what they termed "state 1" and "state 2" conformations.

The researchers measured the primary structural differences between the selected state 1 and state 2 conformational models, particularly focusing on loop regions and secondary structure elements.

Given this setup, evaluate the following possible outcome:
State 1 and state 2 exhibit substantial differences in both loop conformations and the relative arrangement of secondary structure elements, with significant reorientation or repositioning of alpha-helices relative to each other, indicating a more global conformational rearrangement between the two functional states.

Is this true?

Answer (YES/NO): YES